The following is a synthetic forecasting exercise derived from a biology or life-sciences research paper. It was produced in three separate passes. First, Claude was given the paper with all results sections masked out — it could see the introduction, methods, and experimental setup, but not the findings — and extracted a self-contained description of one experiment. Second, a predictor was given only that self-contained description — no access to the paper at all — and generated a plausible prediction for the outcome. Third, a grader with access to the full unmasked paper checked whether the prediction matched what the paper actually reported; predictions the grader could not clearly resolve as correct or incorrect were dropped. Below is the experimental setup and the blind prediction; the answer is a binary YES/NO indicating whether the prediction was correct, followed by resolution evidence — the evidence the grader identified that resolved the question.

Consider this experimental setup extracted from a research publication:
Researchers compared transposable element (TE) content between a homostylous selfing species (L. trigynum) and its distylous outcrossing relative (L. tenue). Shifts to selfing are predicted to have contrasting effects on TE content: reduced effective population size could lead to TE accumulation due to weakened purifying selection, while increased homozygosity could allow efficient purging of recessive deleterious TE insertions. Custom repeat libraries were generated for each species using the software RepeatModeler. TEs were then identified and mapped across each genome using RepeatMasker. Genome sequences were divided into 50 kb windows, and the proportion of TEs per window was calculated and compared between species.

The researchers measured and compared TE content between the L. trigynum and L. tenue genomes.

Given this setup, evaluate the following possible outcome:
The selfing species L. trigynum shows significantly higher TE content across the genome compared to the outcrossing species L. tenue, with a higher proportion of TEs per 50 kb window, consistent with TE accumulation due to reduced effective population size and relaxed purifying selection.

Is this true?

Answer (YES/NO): NO